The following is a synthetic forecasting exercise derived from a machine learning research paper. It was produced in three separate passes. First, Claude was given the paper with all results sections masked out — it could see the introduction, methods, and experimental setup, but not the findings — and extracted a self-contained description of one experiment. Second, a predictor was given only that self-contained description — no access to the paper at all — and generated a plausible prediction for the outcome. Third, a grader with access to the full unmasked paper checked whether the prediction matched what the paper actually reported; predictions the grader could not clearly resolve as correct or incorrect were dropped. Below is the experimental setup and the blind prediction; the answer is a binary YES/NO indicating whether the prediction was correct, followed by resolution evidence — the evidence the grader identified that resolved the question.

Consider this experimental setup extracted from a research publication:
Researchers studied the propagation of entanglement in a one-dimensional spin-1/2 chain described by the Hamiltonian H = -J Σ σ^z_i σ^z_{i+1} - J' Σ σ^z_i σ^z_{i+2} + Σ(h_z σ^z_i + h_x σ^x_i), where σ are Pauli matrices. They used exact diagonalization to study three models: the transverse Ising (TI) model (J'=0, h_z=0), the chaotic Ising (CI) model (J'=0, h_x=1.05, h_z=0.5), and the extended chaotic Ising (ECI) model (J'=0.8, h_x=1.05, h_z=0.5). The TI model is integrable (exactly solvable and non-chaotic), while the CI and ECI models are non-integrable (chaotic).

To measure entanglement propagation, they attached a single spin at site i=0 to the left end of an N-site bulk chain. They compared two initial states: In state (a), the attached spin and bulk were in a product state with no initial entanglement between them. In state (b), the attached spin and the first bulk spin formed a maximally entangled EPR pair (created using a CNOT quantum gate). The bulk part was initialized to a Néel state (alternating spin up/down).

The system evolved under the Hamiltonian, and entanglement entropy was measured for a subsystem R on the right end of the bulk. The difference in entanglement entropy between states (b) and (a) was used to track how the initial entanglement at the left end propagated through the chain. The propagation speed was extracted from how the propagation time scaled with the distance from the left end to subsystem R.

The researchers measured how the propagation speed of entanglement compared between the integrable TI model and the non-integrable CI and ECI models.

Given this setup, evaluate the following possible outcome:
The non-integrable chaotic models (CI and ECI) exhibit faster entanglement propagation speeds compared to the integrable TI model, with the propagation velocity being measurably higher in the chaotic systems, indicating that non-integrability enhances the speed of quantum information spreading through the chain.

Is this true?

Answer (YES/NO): NO